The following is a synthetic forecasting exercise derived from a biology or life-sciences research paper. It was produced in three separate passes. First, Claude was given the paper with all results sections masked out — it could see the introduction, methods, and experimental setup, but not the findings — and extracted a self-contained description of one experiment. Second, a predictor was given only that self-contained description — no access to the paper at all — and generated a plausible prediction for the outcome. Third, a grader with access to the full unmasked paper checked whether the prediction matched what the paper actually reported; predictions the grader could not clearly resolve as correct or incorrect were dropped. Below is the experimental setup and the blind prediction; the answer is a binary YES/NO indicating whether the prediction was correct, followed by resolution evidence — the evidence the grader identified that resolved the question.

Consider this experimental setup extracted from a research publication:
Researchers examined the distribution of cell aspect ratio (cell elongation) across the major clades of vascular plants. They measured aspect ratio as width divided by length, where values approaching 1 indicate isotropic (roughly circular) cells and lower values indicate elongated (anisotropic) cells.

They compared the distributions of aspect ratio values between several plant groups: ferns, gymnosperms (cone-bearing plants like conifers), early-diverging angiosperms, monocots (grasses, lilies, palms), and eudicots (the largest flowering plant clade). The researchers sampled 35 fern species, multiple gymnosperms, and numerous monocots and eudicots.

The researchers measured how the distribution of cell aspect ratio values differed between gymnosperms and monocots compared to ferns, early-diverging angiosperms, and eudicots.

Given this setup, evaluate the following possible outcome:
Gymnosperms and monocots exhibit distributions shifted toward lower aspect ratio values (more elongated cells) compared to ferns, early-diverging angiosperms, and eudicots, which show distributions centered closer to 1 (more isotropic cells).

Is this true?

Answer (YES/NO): YES